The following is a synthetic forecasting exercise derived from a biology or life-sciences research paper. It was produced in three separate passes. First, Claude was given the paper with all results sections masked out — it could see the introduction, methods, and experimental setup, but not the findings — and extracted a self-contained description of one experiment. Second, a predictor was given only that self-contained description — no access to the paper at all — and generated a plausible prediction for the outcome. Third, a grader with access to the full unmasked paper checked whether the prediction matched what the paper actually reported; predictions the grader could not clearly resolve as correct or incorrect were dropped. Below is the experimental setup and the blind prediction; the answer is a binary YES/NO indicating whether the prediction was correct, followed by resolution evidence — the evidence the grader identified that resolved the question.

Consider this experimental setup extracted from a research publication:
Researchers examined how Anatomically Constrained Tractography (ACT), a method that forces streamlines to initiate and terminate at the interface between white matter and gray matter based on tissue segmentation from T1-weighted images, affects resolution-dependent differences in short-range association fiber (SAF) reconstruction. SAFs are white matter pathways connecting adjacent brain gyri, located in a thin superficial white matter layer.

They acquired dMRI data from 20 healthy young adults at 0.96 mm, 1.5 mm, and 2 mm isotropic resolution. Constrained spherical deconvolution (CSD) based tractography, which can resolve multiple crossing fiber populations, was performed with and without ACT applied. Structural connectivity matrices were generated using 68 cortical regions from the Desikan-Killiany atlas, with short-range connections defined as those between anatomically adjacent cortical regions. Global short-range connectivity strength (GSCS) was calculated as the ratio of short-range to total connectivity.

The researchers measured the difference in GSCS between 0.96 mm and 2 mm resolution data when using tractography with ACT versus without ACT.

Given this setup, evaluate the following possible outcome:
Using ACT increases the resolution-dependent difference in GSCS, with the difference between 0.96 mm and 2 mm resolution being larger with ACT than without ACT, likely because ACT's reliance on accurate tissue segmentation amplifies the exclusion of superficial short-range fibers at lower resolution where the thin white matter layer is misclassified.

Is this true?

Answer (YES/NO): NO